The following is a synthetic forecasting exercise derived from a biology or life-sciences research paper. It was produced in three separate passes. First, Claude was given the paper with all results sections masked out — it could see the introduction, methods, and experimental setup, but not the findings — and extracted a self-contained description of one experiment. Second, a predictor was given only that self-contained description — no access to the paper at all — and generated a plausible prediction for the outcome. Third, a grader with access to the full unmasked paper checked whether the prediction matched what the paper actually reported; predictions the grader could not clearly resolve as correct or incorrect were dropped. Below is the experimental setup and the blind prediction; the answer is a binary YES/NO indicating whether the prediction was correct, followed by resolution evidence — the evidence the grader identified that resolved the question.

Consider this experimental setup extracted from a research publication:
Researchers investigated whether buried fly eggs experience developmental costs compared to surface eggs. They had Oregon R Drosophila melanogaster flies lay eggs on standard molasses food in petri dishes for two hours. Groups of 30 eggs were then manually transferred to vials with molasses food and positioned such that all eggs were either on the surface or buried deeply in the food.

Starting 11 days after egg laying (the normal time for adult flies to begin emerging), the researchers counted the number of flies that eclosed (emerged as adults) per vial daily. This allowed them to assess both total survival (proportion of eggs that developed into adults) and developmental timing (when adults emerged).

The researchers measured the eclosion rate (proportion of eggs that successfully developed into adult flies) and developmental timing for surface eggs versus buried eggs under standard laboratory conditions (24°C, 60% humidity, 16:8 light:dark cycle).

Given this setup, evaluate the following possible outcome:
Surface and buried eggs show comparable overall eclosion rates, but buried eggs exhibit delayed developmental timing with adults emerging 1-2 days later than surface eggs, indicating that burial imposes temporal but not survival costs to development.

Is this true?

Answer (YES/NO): NO